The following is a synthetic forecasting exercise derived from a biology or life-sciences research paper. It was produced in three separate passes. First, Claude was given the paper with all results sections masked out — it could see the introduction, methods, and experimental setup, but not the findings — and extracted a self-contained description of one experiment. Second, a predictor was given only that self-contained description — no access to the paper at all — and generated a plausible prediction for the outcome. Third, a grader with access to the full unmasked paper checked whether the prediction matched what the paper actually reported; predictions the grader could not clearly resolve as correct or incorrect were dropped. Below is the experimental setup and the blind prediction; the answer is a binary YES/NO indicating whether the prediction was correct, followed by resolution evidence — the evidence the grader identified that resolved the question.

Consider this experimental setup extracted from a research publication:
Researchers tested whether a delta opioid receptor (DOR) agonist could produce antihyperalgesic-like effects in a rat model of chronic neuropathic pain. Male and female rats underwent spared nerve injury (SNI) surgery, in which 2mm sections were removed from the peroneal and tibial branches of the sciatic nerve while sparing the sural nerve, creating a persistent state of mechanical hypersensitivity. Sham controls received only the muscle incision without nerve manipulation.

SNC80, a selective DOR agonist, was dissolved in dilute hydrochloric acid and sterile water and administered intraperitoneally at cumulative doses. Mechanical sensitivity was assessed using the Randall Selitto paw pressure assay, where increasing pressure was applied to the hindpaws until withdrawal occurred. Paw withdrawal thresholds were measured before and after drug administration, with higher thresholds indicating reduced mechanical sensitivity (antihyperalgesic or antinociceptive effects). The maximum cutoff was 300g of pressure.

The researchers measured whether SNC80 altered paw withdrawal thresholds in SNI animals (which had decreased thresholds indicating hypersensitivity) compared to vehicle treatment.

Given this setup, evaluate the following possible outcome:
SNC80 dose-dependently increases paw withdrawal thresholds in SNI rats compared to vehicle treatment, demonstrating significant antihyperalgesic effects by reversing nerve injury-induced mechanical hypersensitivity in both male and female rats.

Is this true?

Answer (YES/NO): NO